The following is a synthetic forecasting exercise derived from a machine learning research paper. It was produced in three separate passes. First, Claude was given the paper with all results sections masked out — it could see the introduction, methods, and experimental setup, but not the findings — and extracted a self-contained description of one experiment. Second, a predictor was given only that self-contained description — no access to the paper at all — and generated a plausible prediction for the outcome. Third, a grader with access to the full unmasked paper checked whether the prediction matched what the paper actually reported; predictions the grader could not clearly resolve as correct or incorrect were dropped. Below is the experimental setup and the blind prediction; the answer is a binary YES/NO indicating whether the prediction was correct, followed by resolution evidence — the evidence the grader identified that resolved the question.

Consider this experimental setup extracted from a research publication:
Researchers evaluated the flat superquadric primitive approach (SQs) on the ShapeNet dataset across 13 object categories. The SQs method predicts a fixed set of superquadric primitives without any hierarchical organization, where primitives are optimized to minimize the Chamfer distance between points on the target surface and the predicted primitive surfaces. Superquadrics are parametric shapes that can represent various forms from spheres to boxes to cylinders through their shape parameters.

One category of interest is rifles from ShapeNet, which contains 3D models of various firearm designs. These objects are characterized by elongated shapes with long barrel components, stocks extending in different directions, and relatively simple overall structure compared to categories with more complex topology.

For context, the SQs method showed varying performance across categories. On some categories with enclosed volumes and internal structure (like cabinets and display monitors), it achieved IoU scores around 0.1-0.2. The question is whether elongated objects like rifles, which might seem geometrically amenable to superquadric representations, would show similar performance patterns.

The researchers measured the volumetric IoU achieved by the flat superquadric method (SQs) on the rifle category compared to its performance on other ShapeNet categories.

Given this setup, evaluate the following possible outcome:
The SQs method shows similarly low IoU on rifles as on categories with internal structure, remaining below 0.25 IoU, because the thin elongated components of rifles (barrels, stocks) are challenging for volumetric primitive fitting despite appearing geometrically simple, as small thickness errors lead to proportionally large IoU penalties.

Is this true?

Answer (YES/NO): NO